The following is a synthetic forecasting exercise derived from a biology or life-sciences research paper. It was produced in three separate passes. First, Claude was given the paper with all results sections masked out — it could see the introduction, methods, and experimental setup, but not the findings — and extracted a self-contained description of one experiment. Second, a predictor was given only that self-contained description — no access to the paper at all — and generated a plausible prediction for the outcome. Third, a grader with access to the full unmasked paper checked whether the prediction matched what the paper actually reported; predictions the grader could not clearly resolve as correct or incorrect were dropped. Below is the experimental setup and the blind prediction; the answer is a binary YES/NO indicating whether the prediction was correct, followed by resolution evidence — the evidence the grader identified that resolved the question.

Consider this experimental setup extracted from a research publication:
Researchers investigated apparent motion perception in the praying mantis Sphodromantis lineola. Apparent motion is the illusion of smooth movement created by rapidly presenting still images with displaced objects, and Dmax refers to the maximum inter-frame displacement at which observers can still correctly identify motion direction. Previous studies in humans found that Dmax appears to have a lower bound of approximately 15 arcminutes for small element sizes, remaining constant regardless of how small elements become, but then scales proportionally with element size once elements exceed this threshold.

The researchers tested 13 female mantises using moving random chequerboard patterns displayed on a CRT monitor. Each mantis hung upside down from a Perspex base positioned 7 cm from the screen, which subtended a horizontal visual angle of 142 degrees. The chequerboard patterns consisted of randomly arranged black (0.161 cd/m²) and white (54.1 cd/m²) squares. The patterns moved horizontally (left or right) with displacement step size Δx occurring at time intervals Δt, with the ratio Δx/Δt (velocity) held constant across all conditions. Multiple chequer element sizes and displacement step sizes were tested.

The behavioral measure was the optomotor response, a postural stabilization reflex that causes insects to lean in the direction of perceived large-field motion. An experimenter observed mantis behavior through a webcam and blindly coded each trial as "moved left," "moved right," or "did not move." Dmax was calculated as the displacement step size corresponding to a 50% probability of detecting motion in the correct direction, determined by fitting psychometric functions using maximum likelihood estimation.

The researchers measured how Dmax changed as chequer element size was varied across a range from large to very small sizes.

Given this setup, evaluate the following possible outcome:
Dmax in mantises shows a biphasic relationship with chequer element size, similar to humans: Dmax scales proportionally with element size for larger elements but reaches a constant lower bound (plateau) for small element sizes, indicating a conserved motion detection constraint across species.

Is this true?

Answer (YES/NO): NO